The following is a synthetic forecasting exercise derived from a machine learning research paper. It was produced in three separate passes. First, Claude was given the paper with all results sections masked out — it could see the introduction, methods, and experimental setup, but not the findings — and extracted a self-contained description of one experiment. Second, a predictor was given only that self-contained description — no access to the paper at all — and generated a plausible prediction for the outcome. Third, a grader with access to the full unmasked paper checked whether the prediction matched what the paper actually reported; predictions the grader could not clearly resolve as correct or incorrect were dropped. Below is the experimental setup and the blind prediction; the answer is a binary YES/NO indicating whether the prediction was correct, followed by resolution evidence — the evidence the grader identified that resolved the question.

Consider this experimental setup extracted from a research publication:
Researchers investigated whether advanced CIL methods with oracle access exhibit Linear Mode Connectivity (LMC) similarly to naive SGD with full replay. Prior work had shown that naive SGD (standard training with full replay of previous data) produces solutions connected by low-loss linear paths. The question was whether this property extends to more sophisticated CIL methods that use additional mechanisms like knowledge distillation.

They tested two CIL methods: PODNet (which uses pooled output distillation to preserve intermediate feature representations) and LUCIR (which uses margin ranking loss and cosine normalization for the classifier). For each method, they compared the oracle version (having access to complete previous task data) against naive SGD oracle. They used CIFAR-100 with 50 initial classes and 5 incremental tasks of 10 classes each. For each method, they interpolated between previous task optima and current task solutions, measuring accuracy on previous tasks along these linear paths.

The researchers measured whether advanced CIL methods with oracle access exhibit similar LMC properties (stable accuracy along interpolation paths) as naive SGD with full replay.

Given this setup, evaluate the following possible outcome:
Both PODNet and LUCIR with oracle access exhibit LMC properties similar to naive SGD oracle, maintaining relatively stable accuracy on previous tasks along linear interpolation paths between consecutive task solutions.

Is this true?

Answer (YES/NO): YES